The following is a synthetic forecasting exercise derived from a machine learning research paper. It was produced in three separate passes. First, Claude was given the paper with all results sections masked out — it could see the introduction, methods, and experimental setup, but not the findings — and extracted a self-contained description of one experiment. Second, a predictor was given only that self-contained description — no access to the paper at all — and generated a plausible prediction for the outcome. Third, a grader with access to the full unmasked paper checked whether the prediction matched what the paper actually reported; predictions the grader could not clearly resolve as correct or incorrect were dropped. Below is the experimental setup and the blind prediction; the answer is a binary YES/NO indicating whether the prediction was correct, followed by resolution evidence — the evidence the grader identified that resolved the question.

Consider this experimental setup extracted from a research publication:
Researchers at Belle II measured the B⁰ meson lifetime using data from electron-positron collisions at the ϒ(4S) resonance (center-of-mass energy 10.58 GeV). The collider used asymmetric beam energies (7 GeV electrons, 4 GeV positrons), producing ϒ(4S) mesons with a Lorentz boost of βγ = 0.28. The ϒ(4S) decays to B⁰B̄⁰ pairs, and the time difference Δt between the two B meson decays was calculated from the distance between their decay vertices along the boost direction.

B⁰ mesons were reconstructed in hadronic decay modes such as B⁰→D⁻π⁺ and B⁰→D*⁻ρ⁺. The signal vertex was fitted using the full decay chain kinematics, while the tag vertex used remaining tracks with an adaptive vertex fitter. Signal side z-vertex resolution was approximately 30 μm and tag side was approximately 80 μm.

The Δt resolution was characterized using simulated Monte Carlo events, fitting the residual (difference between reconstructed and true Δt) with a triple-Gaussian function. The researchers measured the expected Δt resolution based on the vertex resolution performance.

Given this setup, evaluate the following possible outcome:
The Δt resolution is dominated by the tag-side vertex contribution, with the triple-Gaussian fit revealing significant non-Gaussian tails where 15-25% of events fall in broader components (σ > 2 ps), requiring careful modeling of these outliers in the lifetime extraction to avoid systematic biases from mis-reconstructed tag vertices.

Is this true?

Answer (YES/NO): NO